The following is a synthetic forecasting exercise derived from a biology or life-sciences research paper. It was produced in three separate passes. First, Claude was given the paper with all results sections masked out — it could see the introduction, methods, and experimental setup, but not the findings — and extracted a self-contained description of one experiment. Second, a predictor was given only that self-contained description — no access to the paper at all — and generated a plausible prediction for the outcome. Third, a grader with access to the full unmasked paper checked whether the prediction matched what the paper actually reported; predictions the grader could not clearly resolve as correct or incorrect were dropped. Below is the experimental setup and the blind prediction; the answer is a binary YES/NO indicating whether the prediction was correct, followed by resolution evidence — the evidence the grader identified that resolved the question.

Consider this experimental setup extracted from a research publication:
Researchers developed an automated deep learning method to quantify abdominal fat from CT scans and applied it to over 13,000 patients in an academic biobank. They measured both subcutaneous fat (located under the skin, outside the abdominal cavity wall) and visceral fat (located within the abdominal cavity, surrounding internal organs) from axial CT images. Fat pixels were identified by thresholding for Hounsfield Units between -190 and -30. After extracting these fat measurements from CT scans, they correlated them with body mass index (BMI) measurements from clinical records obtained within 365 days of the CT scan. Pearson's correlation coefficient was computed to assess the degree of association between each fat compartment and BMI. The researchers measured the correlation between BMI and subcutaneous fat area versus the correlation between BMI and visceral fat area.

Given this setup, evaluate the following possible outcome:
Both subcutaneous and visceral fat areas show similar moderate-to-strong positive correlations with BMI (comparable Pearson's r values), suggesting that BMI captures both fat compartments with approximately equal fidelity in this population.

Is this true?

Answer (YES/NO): NO